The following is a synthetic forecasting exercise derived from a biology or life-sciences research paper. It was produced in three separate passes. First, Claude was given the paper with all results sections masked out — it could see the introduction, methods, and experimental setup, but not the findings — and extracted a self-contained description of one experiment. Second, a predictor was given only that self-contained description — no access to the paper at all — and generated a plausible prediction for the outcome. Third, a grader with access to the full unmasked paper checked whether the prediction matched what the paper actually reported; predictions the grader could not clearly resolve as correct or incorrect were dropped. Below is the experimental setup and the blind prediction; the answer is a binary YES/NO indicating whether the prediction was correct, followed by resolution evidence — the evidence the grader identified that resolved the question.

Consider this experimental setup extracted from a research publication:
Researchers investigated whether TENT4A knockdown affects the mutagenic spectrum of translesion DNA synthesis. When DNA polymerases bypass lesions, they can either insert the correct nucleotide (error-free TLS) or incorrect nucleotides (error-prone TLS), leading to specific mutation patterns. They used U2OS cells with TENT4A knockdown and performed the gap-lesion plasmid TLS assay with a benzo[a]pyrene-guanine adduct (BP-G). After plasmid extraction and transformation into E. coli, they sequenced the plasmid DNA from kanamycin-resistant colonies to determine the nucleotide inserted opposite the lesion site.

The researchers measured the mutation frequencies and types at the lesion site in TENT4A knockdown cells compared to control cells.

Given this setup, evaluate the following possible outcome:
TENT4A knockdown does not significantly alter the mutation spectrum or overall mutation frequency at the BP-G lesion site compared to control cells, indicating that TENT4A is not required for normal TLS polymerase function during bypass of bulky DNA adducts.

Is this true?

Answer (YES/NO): NO